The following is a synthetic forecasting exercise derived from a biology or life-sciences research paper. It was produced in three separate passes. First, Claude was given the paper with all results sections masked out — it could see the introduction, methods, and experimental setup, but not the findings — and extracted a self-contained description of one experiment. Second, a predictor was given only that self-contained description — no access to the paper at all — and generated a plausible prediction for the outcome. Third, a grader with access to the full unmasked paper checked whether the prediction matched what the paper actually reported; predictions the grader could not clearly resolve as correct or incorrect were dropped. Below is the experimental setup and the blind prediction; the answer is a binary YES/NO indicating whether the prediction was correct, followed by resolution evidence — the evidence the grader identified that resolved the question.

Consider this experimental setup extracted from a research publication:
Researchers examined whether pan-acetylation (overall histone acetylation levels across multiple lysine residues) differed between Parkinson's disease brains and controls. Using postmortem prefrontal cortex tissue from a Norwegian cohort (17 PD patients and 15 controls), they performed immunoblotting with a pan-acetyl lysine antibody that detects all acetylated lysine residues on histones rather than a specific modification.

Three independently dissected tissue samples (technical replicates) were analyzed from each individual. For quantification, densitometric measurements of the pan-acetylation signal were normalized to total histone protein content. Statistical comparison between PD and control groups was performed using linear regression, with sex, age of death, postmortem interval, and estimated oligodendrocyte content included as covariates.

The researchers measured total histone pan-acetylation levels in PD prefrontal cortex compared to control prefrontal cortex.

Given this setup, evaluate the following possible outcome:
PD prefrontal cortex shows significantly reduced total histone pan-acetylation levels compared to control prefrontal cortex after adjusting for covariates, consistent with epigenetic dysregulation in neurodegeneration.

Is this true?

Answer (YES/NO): NO